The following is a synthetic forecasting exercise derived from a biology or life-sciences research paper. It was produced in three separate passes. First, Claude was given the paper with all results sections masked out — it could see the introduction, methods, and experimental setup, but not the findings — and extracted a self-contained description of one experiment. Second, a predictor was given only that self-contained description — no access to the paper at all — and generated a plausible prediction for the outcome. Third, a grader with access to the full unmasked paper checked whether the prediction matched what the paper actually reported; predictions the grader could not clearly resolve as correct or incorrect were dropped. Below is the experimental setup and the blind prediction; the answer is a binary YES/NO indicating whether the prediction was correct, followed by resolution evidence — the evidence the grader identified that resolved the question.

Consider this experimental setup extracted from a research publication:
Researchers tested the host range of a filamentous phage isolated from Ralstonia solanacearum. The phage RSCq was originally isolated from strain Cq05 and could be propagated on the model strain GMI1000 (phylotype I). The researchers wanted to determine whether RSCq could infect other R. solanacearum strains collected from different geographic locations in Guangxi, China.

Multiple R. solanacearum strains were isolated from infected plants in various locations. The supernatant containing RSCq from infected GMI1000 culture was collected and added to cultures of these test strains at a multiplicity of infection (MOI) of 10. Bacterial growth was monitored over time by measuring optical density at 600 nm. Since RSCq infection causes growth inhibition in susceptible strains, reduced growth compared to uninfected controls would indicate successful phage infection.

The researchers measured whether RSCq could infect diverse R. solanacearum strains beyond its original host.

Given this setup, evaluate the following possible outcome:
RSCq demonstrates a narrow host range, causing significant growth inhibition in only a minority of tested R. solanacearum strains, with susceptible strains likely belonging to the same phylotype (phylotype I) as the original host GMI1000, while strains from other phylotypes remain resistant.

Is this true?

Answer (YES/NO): NO